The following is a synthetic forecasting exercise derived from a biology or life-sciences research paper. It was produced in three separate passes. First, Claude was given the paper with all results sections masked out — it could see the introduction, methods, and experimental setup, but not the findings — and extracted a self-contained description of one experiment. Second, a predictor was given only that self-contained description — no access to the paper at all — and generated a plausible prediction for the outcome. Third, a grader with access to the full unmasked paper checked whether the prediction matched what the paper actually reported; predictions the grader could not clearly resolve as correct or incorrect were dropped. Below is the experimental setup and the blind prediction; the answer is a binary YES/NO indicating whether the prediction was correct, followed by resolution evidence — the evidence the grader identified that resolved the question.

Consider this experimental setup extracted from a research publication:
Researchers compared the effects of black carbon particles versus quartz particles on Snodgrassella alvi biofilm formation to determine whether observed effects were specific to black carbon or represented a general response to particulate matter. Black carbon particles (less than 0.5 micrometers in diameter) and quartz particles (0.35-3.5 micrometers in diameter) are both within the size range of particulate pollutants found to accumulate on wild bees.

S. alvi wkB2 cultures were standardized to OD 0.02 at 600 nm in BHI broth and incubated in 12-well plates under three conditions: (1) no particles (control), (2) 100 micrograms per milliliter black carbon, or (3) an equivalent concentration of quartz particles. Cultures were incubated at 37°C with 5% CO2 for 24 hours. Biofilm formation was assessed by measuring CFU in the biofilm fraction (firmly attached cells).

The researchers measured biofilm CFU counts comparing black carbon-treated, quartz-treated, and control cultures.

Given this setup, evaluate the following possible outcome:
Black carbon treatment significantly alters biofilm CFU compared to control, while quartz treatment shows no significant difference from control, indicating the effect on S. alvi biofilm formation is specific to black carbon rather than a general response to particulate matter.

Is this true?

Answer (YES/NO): YES